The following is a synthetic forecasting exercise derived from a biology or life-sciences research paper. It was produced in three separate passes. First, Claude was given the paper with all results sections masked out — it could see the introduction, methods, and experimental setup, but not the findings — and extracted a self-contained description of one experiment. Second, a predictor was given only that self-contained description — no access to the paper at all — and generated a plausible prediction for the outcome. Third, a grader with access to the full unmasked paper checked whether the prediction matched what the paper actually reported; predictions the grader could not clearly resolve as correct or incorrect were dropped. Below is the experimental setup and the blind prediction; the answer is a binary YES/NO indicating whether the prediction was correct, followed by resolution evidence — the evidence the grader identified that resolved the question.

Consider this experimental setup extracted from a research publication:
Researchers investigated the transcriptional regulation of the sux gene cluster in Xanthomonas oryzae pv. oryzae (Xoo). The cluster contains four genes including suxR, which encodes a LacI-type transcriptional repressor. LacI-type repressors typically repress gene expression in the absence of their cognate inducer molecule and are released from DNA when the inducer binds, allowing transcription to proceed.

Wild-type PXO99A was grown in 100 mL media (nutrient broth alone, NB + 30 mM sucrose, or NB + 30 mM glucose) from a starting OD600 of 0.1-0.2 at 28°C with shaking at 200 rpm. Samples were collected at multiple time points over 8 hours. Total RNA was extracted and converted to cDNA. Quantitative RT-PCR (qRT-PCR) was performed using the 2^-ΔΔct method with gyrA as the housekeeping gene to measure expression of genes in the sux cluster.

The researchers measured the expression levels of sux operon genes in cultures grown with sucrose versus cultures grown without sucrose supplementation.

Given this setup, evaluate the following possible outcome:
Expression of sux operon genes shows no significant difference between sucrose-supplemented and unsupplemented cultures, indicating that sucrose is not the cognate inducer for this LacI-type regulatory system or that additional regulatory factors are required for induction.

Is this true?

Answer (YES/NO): NO